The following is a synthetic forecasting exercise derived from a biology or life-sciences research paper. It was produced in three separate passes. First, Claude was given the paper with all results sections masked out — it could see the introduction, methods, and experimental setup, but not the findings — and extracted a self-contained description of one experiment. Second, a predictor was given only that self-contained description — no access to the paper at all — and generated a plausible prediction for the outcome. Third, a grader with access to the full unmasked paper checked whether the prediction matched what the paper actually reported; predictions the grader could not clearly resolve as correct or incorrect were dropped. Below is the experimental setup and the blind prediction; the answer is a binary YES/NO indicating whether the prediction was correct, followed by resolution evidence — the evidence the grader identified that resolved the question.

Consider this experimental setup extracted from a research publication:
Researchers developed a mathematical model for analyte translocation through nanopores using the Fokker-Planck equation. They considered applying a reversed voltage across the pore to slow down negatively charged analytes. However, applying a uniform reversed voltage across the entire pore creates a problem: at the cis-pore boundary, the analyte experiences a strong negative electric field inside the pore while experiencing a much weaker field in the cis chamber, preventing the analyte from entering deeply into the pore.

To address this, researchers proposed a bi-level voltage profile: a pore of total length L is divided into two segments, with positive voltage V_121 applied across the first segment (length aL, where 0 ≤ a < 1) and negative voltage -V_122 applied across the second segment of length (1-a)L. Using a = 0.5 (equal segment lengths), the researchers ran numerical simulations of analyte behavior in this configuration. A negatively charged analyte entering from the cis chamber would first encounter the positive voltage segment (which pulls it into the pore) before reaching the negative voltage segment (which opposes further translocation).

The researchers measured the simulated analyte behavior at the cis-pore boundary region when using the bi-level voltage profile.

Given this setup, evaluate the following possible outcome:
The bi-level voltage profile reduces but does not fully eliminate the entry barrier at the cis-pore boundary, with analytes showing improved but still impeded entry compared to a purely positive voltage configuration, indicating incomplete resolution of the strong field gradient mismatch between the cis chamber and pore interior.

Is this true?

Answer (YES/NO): YES